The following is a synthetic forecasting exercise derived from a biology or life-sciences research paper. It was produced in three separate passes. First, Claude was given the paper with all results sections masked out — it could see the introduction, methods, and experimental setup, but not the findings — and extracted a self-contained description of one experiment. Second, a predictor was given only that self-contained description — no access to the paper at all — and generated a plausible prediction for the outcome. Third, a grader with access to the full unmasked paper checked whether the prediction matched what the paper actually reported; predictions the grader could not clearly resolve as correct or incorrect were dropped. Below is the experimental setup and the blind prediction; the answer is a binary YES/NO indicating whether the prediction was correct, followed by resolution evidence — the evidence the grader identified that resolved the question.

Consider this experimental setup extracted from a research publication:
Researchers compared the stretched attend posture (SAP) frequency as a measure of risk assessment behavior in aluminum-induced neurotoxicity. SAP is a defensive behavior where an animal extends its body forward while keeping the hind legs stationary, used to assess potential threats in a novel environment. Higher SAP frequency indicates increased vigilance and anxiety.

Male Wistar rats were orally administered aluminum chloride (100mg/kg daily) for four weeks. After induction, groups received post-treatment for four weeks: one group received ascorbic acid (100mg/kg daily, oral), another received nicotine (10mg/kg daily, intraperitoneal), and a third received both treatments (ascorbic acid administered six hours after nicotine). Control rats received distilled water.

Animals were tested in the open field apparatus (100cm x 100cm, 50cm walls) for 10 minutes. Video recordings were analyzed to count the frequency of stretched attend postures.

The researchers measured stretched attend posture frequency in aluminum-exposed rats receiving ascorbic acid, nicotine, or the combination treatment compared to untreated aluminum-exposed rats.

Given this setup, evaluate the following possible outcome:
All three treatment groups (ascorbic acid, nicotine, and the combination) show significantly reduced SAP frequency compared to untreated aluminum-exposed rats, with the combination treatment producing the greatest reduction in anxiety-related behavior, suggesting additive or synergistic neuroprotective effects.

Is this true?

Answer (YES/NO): NO